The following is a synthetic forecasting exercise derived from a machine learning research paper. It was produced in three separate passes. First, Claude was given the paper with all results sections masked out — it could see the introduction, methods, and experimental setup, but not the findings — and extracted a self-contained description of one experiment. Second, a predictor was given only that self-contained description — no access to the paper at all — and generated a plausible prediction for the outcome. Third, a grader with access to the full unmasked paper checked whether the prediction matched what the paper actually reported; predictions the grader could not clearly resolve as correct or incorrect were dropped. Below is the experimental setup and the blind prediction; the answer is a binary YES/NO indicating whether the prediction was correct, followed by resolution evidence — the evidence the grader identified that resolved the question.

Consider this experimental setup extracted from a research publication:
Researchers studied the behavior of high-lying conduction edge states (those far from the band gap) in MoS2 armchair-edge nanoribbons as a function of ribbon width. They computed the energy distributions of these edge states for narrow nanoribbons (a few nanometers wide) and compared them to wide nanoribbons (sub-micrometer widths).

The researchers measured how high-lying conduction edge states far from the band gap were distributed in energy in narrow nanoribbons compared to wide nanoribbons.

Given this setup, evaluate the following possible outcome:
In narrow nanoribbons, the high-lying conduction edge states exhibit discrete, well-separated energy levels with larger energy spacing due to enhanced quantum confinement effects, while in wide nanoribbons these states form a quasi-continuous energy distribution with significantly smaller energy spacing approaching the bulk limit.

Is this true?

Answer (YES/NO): NO